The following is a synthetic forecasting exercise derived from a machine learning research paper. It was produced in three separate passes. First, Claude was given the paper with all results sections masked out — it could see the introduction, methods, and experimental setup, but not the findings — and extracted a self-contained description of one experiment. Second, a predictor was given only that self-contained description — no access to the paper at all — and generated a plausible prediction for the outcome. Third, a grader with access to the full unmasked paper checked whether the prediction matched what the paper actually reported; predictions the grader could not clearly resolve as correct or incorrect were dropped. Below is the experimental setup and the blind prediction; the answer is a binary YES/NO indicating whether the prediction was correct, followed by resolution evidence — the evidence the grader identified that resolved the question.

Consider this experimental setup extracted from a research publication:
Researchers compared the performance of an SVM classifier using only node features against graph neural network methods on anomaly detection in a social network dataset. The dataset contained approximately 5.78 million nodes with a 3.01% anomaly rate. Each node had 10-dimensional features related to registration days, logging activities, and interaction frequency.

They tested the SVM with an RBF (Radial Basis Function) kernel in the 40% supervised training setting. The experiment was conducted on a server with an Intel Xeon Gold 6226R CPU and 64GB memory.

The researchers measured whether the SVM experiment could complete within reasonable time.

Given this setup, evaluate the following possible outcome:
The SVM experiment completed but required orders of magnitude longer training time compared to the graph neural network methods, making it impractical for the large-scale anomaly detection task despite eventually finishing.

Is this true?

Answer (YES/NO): NO